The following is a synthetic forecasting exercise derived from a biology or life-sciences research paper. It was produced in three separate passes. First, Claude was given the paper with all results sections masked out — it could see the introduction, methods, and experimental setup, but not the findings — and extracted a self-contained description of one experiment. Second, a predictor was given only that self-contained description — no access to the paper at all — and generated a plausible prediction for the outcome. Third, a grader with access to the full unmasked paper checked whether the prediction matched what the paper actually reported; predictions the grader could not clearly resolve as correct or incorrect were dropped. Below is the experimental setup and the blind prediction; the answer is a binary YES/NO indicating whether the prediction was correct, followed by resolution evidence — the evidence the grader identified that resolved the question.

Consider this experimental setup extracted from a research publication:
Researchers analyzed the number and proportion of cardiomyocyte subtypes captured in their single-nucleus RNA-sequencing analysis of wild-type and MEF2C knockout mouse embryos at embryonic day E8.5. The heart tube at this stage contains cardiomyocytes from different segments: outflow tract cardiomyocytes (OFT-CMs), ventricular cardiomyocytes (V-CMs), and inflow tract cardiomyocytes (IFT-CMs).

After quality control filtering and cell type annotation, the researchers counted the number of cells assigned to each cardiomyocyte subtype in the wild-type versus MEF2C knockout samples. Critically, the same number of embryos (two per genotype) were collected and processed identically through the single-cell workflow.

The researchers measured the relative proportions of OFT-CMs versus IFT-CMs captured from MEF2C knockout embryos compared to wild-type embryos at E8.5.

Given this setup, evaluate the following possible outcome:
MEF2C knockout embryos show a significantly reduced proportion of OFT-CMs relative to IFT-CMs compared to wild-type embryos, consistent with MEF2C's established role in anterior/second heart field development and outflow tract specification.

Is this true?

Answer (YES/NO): YES